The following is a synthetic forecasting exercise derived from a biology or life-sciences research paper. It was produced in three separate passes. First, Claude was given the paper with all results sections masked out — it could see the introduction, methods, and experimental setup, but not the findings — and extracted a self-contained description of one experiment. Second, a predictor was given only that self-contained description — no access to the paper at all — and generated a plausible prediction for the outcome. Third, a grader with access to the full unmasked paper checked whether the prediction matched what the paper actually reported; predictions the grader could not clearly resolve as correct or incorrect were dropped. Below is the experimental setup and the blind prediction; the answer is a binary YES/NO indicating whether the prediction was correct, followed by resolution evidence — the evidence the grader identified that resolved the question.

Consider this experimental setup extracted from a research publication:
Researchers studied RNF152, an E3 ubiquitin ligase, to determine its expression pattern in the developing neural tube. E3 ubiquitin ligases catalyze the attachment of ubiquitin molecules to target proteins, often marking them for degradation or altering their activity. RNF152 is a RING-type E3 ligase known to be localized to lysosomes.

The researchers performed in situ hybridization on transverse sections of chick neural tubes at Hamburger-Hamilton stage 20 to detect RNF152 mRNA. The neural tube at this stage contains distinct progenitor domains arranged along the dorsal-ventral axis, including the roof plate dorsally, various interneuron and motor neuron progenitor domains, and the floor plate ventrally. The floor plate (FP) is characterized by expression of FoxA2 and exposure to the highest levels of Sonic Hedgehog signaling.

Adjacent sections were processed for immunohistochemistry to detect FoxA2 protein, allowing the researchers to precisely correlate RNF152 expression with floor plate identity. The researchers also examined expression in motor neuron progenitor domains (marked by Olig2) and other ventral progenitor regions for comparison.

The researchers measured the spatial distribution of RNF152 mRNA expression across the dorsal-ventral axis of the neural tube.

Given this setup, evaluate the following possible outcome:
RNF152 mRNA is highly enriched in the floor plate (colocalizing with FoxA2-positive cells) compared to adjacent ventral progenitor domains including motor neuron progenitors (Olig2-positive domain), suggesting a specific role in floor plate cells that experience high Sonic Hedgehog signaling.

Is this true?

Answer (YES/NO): YES